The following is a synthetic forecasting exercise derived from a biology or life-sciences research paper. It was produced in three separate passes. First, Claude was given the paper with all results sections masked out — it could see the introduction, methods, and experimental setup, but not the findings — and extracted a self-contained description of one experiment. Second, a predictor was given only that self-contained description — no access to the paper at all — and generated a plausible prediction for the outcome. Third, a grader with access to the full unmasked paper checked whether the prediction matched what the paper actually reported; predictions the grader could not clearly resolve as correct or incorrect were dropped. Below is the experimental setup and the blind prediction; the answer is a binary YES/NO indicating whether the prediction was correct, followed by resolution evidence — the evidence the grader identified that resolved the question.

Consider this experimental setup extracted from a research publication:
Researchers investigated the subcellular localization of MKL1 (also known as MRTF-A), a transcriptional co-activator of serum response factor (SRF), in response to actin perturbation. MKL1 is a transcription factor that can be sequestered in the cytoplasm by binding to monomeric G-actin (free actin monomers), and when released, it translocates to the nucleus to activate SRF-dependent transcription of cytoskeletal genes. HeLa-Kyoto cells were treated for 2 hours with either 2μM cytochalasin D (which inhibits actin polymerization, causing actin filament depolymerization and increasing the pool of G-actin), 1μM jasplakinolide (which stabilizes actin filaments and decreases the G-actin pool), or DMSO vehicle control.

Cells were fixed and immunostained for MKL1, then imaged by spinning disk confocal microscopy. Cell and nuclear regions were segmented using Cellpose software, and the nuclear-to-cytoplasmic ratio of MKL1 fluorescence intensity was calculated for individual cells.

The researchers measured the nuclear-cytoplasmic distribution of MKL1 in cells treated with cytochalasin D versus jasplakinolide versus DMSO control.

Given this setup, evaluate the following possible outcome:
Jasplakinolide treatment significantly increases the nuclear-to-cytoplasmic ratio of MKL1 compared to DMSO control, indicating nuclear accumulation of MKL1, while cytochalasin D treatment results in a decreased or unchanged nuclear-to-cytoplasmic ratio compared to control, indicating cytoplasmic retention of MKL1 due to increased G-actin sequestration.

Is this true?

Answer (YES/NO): NO